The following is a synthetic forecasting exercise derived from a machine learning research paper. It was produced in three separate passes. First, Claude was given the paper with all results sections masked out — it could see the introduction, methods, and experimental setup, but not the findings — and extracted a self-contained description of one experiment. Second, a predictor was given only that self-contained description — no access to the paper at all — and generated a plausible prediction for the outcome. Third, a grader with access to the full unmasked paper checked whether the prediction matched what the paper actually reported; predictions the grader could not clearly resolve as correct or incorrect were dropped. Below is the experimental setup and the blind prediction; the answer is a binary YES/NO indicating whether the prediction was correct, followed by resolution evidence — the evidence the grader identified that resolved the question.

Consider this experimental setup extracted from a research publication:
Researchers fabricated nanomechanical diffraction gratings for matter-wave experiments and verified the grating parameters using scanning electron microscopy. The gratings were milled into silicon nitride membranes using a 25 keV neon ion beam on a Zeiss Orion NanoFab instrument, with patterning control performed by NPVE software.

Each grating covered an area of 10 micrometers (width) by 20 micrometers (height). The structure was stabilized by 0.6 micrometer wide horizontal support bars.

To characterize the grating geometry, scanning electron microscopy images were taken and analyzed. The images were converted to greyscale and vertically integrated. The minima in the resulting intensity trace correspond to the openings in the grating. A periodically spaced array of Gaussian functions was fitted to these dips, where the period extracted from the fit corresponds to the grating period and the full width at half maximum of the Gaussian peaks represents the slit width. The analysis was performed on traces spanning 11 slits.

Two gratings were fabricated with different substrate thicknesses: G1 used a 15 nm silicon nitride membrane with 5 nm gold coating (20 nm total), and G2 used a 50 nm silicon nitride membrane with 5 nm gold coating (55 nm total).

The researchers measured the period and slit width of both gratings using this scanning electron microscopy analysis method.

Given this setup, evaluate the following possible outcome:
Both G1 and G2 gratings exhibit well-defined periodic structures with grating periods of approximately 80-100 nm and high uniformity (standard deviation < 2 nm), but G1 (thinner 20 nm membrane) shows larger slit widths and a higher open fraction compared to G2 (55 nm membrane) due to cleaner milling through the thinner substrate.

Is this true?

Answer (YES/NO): YES